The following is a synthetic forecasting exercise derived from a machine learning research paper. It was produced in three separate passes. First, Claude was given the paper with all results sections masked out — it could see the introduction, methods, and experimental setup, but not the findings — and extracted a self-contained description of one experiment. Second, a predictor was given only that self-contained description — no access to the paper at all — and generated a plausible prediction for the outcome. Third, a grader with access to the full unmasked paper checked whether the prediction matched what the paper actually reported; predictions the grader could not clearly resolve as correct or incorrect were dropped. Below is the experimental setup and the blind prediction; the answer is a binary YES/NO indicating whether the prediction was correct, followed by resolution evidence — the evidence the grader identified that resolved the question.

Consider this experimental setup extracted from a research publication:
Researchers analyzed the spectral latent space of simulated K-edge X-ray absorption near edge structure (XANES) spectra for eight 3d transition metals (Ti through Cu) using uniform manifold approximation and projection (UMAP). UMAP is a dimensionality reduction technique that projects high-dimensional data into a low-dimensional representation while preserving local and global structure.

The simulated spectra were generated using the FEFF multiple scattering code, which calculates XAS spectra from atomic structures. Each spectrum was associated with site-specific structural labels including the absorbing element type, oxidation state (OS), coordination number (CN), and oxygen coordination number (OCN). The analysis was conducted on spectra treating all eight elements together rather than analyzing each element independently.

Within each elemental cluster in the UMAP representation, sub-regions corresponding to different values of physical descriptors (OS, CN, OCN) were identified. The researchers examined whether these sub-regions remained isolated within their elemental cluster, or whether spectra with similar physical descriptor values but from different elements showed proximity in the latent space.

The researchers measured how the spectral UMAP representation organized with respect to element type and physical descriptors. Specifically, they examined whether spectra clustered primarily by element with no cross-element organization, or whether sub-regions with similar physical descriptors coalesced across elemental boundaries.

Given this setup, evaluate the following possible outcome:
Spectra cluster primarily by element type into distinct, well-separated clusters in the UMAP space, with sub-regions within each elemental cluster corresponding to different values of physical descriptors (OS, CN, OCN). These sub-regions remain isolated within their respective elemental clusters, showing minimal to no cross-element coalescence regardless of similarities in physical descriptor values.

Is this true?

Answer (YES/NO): NO